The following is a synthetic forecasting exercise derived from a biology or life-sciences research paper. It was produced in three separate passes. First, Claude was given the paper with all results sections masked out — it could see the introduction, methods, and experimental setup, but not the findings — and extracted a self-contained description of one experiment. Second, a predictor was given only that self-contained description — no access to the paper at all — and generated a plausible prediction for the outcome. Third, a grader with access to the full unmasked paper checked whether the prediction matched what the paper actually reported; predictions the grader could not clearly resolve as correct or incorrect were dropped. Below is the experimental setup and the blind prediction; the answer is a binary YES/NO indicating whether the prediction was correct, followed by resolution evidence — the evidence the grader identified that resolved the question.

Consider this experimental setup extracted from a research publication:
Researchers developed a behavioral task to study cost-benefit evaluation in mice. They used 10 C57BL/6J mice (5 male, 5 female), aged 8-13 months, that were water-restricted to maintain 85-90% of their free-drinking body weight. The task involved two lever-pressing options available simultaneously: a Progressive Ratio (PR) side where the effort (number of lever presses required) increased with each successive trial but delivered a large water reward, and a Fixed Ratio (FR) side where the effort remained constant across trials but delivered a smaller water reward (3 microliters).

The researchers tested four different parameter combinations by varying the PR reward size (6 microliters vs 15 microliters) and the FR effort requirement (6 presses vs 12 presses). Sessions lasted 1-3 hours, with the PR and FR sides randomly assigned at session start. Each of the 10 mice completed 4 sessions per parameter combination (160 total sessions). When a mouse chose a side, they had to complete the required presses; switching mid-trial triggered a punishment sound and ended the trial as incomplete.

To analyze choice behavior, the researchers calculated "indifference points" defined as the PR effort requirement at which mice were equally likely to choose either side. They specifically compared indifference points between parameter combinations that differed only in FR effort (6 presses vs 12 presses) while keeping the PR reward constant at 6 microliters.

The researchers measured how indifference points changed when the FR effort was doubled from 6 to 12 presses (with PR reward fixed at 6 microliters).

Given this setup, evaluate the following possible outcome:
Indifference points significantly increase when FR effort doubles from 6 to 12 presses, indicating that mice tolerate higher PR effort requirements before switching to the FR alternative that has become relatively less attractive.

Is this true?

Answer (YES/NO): YES